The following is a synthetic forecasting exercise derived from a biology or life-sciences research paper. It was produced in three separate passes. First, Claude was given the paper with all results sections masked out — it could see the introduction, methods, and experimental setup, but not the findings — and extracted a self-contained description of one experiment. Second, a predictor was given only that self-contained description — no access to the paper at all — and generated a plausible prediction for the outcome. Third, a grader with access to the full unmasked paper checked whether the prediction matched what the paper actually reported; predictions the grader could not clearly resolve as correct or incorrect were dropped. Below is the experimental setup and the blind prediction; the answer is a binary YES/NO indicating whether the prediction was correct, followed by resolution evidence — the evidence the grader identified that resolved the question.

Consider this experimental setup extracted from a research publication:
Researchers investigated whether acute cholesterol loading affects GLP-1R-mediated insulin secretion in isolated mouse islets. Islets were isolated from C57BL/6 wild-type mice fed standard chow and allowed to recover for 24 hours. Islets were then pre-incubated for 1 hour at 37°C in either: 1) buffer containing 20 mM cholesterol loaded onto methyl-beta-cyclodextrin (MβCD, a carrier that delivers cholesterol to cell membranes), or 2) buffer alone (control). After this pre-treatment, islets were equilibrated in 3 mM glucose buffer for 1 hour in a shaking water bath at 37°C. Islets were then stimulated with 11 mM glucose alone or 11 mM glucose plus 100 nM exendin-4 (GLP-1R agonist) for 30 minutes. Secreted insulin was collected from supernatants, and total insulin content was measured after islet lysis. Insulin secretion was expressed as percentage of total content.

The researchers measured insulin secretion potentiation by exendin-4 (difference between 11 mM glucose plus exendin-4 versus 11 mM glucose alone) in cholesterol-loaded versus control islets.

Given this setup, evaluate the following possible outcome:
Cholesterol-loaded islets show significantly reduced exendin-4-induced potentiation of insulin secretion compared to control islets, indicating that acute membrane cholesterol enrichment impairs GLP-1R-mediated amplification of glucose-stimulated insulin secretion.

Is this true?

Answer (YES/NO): YES